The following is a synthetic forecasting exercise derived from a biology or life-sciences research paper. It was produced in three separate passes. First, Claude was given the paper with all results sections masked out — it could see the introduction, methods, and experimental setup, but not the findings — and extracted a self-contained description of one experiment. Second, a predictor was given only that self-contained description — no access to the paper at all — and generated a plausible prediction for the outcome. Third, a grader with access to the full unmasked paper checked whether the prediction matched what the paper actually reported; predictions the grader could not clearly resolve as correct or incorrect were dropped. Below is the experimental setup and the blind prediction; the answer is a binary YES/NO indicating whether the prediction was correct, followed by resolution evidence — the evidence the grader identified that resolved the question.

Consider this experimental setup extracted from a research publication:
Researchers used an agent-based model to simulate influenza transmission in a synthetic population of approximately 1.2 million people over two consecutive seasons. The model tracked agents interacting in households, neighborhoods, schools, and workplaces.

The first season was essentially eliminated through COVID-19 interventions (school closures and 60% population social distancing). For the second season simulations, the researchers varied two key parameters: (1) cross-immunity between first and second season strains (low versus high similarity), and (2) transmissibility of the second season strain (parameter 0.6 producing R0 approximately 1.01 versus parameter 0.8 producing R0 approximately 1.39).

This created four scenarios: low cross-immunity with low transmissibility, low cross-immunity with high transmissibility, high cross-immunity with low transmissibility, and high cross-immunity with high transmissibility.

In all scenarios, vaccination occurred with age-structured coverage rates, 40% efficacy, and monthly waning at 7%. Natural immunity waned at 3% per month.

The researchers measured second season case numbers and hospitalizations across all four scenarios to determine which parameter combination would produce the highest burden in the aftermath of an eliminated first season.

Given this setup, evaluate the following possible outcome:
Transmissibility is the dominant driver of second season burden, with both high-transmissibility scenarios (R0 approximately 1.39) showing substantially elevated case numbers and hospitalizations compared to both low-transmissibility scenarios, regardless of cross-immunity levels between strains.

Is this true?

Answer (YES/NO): YES